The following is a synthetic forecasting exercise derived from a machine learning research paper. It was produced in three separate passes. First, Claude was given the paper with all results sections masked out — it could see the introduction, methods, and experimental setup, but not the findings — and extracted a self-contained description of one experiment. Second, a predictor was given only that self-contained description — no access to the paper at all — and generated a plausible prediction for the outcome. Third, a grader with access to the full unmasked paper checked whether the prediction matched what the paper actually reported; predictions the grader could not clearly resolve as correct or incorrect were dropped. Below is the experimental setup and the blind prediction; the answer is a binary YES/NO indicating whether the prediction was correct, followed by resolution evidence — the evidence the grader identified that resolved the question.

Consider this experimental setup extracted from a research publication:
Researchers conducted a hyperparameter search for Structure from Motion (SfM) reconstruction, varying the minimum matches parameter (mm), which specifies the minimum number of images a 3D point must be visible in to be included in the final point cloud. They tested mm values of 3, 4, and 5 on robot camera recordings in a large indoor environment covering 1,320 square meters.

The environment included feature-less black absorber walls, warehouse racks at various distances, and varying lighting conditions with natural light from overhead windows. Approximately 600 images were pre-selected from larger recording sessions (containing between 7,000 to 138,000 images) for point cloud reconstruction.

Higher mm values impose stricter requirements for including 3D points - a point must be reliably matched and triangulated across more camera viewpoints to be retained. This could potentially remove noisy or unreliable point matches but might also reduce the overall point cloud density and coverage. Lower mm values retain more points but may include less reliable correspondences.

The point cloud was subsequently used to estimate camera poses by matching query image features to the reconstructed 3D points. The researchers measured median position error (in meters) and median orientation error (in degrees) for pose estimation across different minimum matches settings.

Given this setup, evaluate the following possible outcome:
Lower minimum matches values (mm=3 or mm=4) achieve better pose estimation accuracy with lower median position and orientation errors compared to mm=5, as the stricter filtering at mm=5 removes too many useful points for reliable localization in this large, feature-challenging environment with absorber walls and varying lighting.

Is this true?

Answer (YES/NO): NO